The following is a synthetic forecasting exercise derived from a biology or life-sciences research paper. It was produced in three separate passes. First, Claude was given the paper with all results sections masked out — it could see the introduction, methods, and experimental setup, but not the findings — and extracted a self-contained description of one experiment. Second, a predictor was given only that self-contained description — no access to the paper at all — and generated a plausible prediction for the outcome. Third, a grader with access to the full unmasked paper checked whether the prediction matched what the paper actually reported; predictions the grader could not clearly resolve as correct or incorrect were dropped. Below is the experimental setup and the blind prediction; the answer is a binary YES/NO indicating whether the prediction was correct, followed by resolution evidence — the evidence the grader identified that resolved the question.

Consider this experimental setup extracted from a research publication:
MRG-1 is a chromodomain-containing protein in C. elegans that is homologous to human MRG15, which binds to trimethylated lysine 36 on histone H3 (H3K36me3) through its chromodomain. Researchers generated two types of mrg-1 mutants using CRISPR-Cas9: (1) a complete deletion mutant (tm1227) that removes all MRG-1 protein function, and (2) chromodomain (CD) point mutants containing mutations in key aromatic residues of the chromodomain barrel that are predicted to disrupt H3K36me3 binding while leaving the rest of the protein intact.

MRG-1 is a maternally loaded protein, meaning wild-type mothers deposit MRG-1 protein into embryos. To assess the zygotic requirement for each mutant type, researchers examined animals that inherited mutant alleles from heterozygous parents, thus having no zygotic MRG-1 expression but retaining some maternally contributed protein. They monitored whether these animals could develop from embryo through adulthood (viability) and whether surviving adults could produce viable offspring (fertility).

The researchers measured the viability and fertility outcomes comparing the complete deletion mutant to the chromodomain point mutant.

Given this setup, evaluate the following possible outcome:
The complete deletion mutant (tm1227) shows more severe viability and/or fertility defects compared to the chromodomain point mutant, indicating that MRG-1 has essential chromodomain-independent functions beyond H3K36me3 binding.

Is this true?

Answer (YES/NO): NO